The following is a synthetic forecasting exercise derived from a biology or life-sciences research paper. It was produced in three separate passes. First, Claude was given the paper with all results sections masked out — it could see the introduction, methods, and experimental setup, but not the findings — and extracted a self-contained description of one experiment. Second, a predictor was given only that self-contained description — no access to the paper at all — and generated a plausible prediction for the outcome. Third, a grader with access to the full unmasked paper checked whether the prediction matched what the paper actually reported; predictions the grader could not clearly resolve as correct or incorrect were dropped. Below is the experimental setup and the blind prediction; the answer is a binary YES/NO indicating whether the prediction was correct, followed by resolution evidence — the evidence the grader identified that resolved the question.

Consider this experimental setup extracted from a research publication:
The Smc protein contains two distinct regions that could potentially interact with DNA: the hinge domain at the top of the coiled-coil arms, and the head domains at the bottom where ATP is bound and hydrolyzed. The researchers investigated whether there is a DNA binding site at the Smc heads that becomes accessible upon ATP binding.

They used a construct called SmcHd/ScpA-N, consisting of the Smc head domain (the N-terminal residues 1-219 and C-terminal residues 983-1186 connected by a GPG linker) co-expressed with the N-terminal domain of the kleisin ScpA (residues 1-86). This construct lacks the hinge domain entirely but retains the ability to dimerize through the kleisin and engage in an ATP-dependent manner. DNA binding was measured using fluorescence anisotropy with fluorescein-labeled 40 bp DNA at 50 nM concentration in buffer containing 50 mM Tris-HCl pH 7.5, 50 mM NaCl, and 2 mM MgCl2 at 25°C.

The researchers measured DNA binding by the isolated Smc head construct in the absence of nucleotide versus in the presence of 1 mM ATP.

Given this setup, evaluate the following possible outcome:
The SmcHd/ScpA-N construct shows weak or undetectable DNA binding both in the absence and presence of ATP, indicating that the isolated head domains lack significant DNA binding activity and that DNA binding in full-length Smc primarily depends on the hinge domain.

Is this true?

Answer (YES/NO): NO